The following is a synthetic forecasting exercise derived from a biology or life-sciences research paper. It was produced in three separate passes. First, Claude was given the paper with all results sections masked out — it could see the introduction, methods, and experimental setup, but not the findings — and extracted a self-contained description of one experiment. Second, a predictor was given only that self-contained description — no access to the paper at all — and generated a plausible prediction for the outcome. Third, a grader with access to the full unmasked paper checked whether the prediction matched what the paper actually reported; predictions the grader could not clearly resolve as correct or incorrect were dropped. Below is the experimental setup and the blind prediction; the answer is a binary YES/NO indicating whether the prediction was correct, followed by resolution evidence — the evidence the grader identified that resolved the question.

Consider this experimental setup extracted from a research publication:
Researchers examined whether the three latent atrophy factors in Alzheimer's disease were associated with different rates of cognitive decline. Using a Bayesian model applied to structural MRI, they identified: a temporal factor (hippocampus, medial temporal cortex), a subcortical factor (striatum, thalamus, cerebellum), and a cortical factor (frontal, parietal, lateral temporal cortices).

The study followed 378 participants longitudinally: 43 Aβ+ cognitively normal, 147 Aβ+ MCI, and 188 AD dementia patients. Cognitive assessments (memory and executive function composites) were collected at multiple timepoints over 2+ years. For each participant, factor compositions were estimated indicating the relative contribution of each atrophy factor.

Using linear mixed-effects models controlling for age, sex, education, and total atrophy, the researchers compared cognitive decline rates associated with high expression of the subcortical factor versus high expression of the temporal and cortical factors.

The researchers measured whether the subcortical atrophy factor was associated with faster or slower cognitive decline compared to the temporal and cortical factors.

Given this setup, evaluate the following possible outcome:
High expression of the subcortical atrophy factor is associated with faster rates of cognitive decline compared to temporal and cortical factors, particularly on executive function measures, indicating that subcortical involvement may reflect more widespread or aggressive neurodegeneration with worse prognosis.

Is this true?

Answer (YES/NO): NO